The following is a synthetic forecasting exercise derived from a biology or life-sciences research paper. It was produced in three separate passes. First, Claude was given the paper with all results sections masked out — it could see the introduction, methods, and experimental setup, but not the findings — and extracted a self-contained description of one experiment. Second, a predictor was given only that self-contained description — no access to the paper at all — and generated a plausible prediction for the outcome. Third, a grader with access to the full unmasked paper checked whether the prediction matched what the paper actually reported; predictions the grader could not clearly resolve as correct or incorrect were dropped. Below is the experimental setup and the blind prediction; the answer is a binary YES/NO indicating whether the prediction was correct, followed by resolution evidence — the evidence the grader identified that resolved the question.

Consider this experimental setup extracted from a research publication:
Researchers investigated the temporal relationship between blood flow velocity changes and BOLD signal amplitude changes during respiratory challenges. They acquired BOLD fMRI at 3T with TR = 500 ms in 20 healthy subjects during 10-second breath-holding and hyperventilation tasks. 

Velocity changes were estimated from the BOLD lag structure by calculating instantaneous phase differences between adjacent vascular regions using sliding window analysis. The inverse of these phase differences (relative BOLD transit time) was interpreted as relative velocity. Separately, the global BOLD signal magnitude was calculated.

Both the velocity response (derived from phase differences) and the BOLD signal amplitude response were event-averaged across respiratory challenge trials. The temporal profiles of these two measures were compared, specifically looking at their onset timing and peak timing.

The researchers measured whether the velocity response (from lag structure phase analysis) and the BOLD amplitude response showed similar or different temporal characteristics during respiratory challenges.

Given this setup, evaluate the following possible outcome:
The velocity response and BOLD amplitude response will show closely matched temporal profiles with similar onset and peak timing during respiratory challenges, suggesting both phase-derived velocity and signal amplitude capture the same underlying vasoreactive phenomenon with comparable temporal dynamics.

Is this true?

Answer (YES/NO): NO